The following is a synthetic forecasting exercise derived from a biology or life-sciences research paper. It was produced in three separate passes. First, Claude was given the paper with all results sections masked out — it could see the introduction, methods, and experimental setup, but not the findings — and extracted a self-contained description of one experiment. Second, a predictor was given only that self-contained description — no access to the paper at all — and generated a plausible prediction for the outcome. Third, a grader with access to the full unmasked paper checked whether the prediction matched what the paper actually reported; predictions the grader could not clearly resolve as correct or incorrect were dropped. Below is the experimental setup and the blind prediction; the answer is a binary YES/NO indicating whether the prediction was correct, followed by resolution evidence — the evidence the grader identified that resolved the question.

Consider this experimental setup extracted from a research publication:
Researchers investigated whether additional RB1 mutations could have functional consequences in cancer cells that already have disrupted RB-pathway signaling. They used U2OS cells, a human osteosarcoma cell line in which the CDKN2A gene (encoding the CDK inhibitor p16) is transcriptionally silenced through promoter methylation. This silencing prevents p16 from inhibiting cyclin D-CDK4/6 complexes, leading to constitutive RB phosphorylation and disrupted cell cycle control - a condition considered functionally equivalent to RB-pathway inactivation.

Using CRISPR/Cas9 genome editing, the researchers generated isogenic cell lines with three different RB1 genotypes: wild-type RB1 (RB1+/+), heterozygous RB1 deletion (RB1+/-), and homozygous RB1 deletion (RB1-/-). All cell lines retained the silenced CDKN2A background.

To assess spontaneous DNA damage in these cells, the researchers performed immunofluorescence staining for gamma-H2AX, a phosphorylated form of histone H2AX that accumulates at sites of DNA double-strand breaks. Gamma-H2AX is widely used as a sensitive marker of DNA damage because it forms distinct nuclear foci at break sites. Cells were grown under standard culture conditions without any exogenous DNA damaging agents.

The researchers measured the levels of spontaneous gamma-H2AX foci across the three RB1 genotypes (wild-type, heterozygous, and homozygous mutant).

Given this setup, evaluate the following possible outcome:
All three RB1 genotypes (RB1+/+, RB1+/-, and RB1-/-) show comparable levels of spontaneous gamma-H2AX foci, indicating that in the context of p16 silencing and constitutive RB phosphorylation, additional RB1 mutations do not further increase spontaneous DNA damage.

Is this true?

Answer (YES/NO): NO